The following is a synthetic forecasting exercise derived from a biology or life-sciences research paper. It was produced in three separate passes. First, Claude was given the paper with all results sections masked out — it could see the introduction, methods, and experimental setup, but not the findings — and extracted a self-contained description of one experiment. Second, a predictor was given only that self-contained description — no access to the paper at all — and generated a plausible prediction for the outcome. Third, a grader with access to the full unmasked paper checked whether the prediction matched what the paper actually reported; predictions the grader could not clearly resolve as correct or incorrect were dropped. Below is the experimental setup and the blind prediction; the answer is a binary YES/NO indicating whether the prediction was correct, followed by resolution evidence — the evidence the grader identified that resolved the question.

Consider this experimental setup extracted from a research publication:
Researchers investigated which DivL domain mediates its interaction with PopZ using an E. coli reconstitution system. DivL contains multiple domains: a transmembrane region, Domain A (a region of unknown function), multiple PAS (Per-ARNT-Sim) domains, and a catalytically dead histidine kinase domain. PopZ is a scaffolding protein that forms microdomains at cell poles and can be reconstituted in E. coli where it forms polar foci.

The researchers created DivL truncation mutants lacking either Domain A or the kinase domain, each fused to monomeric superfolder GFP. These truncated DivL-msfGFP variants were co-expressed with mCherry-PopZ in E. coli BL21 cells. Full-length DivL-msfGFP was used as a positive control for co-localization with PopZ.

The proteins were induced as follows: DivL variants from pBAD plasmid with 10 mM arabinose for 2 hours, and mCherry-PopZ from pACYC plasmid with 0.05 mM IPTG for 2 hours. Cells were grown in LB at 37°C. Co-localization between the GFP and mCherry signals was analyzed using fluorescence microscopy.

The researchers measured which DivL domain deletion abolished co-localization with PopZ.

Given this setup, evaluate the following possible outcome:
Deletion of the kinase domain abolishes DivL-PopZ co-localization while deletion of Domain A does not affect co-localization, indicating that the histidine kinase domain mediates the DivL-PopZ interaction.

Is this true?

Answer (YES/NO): NO